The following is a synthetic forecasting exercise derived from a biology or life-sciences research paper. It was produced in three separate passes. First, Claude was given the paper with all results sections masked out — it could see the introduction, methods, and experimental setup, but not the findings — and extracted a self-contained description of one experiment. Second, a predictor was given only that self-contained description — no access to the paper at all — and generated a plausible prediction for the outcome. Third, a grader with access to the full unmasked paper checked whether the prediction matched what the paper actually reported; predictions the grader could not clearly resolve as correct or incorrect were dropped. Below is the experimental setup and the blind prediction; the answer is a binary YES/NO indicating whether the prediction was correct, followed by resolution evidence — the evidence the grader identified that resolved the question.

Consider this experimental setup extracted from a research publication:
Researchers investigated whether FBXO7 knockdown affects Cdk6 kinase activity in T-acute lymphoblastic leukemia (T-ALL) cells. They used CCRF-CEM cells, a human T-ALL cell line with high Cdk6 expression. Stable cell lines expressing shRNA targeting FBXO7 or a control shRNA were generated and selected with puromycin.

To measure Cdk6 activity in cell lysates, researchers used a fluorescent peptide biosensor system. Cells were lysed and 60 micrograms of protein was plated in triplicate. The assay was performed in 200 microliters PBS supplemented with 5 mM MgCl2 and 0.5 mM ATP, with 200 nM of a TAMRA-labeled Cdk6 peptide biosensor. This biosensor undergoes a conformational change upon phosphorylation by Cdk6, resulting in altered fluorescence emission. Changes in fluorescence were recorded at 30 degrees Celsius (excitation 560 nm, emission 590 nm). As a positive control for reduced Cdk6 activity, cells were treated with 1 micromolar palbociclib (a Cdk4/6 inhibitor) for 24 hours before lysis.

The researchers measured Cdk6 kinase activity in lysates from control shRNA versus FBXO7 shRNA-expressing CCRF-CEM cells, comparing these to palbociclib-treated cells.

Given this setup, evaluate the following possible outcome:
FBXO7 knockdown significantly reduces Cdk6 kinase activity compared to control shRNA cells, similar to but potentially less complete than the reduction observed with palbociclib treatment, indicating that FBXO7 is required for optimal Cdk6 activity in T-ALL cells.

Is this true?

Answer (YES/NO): YES